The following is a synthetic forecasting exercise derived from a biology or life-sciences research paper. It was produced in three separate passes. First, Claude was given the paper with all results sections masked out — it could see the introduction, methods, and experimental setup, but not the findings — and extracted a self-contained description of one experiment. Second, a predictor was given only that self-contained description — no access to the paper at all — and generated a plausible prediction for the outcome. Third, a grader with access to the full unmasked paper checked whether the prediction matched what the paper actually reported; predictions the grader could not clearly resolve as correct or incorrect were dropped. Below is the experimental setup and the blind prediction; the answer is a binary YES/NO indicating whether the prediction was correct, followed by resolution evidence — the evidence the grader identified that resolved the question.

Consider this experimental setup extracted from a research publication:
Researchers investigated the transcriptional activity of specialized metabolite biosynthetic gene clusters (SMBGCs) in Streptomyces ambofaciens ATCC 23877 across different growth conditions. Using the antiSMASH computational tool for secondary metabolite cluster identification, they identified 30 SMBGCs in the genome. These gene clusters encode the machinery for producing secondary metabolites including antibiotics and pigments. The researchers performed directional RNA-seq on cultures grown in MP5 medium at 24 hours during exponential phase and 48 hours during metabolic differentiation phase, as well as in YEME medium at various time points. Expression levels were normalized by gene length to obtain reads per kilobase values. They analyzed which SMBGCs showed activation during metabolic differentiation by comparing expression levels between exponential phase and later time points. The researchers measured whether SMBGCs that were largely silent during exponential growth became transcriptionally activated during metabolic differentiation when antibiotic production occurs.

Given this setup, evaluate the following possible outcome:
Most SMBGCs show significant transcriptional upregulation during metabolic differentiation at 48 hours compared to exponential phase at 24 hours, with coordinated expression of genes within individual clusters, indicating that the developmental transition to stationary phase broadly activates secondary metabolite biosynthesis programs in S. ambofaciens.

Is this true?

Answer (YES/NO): NO